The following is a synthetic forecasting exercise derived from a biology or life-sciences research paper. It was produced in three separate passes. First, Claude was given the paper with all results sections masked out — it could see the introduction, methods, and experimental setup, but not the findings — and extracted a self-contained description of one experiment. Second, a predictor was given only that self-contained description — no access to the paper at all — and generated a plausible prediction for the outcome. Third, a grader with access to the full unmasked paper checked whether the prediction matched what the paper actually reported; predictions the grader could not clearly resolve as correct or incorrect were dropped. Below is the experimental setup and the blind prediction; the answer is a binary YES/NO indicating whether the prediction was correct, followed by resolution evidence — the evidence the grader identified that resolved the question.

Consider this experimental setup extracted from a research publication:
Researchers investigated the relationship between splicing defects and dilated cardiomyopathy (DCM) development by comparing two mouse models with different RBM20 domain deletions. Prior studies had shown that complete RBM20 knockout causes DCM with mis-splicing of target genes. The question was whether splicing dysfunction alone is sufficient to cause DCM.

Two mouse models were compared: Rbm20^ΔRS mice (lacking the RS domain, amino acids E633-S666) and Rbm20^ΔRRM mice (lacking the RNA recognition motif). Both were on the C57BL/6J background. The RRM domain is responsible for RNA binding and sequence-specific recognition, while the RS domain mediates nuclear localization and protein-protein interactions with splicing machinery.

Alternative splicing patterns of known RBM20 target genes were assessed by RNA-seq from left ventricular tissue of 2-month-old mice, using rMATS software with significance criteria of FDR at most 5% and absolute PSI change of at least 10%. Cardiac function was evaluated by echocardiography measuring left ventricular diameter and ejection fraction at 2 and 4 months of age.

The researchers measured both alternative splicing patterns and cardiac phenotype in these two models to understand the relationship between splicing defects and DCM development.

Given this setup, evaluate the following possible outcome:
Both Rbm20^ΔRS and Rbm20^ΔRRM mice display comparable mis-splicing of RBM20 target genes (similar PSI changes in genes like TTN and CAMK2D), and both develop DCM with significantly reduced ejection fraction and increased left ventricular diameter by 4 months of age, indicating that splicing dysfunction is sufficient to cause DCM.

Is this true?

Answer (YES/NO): NO